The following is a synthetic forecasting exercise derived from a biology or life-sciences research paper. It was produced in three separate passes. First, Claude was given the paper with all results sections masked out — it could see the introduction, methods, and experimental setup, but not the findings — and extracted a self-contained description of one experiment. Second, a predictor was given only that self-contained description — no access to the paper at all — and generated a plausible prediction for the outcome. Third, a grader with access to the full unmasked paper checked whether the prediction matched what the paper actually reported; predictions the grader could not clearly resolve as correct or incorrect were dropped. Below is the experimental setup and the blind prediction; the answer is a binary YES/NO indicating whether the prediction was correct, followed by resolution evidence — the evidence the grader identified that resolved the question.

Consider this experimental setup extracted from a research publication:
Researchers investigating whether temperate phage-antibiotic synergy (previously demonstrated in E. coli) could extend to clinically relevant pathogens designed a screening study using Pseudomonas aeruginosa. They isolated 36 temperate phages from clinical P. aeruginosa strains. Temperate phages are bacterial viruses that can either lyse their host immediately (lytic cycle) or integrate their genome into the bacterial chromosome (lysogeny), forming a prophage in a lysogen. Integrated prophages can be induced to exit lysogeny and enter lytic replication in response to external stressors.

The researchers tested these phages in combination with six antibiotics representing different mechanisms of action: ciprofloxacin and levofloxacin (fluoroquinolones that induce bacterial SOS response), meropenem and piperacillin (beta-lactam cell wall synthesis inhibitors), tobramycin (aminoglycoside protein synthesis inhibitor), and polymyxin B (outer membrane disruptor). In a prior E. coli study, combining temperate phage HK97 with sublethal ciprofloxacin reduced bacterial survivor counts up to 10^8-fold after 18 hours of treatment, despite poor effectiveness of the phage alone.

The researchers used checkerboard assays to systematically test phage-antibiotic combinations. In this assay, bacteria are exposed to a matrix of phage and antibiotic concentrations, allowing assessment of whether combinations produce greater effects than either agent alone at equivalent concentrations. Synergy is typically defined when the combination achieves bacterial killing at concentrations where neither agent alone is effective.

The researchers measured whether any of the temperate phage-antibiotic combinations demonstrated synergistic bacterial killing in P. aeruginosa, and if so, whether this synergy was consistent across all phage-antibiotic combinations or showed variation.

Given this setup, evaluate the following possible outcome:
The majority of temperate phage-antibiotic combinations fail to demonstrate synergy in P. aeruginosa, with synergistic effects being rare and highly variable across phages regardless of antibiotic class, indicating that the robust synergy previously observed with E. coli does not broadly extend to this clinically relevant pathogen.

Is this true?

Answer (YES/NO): NO